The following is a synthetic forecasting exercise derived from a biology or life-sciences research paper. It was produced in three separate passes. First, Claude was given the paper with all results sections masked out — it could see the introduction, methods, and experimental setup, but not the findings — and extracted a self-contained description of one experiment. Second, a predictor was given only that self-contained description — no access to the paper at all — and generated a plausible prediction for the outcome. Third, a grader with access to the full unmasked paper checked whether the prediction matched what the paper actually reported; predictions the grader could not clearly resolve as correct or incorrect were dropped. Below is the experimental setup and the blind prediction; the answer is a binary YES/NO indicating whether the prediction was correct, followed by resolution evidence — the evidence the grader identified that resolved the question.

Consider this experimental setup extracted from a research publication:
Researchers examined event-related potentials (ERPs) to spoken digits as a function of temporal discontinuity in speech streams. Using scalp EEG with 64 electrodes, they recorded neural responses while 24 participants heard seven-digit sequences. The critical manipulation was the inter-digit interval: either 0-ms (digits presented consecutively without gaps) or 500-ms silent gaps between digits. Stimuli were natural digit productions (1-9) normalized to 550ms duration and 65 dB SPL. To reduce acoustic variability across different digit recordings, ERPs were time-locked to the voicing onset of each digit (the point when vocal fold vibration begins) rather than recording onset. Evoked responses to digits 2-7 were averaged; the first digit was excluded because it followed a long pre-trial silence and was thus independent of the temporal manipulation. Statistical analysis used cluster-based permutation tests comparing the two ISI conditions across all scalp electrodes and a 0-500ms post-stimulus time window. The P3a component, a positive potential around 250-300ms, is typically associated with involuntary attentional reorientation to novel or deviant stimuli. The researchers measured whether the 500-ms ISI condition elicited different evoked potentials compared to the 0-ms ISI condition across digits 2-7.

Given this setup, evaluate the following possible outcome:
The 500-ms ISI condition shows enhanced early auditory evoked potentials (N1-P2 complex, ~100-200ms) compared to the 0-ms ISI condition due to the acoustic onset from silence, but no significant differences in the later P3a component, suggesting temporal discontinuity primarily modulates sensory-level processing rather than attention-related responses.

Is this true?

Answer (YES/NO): NO